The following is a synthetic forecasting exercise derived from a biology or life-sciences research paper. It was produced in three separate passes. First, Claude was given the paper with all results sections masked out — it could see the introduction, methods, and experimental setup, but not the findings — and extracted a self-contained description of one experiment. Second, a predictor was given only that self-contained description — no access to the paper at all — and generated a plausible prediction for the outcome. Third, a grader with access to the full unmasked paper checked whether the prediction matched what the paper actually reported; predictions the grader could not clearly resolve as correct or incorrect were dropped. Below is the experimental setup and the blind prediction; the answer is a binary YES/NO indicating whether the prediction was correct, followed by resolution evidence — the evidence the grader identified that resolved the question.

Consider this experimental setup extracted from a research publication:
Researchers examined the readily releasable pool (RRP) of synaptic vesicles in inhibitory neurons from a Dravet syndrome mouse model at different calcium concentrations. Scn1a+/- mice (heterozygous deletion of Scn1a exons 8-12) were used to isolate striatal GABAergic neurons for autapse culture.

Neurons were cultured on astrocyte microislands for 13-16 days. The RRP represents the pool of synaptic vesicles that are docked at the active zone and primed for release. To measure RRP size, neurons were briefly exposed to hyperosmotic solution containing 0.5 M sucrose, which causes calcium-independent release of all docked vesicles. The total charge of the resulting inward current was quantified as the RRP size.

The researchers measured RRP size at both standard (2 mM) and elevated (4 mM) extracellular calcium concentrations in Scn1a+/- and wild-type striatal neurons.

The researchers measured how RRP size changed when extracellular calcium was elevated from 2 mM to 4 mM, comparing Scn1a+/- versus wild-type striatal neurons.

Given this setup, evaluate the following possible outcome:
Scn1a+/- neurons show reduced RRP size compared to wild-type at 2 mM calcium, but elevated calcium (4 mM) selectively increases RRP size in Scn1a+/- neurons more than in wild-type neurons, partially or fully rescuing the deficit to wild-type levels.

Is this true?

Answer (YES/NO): NO